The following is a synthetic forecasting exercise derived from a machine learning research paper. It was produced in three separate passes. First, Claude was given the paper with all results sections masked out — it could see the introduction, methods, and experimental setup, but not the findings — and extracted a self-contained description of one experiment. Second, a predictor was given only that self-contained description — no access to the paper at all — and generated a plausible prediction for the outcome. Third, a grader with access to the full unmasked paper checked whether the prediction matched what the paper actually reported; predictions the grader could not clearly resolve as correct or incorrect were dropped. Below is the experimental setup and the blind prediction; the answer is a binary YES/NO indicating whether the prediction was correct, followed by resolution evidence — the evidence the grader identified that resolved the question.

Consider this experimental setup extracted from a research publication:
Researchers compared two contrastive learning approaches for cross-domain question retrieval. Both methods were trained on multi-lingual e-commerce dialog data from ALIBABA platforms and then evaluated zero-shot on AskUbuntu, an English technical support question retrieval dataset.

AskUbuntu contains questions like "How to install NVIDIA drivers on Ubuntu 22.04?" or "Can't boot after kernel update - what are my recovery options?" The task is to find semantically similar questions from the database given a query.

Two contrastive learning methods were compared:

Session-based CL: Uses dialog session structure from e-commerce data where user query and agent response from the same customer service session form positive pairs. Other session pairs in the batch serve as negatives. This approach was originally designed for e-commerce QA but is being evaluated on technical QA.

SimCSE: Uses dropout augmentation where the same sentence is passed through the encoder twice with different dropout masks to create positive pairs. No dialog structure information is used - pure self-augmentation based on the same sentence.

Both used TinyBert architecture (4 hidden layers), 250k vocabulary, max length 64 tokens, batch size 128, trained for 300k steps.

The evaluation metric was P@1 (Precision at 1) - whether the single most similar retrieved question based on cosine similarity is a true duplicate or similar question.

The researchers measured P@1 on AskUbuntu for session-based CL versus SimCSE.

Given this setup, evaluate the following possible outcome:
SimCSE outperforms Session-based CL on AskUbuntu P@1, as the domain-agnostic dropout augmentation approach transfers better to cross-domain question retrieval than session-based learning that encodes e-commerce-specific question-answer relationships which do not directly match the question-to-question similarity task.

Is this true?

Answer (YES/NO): NO